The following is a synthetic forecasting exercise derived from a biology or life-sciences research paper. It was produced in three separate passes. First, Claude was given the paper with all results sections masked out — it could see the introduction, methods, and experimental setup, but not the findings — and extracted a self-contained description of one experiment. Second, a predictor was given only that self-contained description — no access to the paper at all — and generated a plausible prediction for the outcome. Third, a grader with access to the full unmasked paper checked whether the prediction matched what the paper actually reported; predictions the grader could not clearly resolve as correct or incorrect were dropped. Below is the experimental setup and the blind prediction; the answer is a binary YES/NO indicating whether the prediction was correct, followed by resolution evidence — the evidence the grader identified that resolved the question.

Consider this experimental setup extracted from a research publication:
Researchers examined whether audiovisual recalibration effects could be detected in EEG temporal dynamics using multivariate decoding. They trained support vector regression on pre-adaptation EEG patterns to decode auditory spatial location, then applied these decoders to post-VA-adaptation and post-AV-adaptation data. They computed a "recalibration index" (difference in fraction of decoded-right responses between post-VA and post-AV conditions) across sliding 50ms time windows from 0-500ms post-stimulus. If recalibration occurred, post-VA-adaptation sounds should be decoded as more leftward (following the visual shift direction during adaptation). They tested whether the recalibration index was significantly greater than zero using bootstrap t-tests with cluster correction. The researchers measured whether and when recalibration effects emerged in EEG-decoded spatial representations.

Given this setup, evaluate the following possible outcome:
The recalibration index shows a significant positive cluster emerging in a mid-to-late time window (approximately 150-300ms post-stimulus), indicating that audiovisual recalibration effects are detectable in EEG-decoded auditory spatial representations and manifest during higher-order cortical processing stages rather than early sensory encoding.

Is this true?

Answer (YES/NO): NO